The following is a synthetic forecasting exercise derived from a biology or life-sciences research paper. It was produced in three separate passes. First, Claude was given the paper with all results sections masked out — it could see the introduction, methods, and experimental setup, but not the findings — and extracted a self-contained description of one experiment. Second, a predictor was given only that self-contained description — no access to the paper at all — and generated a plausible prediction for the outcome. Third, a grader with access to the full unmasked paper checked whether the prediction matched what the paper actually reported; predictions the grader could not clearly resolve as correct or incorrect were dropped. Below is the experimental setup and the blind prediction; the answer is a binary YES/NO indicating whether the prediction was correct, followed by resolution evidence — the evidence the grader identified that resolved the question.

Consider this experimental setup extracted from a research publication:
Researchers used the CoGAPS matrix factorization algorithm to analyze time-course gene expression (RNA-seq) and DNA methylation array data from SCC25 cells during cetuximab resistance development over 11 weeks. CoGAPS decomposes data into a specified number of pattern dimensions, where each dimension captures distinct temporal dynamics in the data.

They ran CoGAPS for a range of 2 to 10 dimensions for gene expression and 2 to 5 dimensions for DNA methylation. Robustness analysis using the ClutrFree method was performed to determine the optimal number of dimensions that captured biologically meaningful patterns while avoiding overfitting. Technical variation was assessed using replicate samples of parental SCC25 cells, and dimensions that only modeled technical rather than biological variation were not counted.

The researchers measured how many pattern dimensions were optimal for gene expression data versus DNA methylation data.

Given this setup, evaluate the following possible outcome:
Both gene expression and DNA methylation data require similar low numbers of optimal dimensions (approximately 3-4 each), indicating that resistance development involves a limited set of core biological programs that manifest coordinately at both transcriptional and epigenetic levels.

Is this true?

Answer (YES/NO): NO